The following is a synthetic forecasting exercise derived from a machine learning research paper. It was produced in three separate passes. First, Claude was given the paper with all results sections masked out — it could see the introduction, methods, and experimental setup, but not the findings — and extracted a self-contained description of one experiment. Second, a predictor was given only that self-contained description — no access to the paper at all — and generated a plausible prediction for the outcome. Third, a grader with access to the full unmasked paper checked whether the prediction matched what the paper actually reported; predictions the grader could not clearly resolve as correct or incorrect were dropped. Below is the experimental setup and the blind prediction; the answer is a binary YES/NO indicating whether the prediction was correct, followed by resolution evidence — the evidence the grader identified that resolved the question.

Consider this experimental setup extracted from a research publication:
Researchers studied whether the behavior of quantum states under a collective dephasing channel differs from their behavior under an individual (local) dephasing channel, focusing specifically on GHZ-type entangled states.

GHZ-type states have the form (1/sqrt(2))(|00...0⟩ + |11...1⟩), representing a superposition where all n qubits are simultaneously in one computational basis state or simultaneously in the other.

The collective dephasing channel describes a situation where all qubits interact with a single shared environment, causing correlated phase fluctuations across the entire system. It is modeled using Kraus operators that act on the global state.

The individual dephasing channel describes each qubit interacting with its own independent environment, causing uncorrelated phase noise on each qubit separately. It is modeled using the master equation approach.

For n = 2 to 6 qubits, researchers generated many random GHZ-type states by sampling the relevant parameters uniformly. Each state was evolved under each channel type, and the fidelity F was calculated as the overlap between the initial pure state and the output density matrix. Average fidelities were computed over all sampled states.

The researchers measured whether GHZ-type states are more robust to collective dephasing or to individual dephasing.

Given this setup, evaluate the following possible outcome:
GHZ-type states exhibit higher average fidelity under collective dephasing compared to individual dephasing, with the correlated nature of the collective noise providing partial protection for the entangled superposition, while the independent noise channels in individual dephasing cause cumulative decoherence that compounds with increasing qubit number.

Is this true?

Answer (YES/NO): YES